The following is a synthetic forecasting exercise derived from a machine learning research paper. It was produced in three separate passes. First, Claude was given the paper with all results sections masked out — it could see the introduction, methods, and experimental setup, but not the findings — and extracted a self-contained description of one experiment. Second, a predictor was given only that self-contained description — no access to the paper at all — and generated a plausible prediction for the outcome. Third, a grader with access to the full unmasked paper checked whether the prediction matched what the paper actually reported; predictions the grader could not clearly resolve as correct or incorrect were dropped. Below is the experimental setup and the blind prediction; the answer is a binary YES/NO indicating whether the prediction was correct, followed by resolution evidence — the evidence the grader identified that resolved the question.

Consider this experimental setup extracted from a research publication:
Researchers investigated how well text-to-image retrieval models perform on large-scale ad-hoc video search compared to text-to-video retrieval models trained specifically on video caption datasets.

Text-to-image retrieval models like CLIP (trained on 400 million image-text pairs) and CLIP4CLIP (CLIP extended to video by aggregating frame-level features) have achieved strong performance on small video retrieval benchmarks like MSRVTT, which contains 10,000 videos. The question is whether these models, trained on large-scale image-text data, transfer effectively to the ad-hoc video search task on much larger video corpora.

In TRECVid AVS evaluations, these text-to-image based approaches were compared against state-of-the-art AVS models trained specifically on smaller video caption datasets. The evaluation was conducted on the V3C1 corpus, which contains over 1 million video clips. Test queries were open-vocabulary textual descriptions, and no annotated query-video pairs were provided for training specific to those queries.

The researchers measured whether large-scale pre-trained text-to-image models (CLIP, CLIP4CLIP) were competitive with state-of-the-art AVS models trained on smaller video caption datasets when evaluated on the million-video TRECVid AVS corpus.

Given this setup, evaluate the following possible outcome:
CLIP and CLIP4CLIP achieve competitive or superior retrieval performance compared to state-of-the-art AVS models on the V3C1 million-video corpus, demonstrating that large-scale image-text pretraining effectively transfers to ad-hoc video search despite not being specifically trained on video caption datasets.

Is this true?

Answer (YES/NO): NO